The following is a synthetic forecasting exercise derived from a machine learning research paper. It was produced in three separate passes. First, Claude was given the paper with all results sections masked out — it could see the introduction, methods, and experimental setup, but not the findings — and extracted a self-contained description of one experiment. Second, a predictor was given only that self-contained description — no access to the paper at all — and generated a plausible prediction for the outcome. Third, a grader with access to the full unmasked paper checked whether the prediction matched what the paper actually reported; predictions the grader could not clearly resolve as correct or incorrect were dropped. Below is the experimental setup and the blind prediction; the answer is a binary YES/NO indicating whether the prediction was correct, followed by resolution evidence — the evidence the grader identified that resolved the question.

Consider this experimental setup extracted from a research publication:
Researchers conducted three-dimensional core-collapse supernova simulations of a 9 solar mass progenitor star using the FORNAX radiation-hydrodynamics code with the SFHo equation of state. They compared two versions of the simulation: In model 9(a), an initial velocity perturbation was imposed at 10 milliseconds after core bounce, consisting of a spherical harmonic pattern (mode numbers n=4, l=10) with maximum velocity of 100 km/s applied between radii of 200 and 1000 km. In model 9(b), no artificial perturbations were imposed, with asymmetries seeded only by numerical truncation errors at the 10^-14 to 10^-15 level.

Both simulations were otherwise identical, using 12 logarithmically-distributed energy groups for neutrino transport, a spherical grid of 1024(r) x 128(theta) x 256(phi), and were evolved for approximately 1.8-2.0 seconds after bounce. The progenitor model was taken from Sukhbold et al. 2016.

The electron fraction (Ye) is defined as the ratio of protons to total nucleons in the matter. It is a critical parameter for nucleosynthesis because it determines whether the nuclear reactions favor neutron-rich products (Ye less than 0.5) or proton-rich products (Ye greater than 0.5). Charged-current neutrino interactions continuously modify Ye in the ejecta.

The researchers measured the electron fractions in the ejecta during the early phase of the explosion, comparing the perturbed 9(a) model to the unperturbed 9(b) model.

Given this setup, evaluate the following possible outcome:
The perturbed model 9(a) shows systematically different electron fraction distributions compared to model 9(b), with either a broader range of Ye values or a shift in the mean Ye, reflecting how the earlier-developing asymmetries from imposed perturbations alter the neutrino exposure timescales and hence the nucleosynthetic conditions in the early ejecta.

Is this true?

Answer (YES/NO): YES